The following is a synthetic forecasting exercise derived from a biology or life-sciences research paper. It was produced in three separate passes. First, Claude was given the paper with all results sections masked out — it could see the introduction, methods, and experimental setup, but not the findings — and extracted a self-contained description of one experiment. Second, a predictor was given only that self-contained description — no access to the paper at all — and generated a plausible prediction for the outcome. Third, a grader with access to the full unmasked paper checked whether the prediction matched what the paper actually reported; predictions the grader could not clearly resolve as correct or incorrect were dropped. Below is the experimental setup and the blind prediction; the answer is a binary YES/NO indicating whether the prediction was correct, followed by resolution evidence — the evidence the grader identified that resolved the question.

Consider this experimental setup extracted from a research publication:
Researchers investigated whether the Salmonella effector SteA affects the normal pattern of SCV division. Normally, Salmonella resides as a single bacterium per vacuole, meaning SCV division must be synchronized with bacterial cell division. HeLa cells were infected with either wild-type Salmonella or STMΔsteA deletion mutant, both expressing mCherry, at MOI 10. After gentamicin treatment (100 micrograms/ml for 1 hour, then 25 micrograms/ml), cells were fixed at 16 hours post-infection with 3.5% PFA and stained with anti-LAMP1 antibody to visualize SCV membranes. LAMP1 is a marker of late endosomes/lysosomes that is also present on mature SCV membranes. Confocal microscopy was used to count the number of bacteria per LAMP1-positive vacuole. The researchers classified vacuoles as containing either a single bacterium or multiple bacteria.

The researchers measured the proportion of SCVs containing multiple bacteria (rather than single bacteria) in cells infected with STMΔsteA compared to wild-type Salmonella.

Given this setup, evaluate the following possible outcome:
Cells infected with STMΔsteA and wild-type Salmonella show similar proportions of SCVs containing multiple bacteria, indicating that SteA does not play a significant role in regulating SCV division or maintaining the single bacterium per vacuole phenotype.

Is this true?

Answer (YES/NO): NO